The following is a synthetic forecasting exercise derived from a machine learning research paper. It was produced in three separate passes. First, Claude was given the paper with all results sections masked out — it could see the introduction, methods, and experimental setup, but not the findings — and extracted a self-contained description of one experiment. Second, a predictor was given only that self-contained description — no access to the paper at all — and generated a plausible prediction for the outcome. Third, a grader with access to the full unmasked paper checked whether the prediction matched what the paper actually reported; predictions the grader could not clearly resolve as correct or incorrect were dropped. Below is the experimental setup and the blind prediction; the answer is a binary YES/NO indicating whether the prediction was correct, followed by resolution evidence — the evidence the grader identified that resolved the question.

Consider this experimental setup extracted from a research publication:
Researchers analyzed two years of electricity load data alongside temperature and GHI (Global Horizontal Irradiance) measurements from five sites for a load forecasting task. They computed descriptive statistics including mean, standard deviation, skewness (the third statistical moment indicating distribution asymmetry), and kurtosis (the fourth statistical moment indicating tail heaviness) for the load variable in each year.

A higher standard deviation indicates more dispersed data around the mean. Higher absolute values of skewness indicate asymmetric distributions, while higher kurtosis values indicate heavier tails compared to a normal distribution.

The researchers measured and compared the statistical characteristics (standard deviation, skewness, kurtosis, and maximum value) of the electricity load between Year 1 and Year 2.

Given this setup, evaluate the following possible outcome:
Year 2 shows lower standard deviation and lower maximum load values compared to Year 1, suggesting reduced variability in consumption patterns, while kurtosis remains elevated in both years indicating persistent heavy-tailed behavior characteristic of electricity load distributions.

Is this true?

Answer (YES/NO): NO